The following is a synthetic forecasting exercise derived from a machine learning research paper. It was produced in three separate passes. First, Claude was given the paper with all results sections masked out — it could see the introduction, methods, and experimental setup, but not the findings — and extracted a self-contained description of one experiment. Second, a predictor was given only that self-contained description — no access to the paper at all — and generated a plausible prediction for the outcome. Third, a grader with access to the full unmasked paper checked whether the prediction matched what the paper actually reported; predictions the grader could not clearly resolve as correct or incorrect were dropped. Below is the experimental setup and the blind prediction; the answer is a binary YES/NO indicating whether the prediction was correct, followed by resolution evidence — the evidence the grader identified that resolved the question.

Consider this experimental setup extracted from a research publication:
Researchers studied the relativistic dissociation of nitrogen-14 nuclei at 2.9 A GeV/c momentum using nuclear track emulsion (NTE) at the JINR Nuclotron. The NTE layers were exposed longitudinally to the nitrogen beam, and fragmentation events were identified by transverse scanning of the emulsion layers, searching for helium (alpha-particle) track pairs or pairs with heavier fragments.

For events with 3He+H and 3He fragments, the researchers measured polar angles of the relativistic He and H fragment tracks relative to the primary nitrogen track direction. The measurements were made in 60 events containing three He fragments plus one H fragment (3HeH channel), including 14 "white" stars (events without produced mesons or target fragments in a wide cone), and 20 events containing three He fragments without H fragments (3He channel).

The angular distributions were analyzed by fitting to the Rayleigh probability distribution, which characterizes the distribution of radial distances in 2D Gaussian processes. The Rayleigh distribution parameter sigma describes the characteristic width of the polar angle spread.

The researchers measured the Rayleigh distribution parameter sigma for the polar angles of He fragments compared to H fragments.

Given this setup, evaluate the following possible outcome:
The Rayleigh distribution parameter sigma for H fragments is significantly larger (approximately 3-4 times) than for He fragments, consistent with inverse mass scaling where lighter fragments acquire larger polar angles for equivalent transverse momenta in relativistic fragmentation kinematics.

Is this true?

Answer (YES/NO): NO